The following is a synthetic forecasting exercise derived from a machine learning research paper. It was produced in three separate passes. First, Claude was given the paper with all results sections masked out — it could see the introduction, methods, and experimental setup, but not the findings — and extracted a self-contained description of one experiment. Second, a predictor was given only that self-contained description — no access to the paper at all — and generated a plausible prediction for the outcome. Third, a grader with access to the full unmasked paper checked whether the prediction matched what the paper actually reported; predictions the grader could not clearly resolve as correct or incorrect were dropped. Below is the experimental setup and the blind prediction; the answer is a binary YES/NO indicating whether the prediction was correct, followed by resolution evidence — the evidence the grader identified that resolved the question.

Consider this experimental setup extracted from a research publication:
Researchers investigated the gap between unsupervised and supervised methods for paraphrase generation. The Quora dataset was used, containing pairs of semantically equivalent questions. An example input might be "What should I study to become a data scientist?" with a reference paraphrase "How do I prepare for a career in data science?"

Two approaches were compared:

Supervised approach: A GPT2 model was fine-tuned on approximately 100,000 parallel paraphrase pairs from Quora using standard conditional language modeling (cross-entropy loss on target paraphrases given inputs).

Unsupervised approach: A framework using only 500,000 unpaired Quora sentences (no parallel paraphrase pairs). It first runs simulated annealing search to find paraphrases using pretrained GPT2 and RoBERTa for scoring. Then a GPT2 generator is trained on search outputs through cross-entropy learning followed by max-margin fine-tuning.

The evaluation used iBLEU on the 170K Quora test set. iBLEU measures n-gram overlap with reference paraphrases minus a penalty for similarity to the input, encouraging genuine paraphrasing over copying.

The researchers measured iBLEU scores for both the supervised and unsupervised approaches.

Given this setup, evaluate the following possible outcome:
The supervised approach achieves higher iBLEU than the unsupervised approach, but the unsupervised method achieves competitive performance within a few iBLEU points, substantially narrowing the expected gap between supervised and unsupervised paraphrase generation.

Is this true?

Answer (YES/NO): YES